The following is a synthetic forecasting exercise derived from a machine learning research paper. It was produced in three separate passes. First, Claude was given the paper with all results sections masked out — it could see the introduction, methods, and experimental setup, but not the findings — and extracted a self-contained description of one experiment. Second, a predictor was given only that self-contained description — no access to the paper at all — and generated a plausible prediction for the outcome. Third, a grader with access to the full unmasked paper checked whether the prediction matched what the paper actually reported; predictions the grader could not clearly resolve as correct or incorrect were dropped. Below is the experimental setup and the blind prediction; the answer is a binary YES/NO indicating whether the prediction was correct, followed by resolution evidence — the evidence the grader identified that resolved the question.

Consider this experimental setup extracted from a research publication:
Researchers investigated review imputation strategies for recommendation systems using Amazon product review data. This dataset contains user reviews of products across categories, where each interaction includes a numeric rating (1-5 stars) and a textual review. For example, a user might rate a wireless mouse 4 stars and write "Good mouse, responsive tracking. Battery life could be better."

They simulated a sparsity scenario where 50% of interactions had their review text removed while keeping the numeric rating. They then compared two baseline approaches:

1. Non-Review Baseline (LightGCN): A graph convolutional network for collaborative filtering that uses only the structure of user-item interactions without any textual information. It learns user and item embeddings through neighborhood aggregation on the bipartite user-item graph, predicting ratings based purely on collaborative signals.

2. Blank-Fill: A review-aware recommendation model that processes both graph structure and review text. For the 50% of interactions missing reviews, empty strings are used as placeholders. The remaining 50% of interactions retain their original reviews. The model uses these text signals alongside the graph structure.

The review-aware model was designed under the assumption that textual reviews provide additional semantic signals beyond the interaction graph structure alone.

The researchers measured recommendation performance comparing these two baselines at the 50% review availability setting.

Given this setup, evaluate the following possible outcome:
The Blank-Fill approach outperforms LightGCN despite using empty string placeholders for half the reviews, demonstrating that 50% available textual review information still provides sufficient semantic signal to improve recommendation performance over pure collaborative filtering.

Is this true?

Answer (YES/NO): NO